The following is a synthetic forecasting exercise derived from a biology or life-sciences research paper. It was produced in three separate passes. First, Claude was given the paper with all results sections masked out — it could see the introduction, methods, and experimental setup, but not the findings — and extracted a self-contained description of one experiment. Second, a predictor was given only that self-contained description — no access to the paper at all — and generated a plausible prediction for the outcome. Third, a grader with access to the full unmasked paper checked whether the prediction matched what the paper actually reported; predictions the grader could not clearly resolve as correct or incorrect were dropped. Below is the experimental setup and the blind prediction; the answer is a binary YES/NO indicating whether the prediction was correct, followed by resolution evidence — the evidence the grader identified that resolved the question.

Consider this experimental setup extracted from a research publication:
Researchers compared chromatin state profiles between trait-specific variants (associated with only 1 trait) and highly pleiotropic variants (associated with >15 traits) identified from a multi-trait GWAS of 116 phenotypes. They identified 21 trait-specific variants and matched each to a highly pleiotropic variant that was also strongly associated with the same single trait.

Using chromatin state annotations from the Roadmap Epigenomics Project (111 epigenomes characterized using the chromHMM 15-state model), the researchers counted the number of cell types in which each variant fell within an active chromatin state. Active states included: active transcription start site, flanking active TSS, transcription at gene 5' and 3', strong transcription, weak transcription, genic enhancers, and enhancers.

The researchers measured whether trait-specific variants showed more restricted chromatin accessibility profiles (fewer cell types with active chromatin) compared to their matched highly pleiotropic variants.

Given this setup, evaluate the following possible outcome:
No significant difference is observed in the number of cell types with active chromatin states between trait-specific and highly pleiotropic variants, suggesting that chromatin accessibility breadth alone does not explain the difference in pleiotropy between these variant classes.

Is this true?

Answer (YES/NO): NO